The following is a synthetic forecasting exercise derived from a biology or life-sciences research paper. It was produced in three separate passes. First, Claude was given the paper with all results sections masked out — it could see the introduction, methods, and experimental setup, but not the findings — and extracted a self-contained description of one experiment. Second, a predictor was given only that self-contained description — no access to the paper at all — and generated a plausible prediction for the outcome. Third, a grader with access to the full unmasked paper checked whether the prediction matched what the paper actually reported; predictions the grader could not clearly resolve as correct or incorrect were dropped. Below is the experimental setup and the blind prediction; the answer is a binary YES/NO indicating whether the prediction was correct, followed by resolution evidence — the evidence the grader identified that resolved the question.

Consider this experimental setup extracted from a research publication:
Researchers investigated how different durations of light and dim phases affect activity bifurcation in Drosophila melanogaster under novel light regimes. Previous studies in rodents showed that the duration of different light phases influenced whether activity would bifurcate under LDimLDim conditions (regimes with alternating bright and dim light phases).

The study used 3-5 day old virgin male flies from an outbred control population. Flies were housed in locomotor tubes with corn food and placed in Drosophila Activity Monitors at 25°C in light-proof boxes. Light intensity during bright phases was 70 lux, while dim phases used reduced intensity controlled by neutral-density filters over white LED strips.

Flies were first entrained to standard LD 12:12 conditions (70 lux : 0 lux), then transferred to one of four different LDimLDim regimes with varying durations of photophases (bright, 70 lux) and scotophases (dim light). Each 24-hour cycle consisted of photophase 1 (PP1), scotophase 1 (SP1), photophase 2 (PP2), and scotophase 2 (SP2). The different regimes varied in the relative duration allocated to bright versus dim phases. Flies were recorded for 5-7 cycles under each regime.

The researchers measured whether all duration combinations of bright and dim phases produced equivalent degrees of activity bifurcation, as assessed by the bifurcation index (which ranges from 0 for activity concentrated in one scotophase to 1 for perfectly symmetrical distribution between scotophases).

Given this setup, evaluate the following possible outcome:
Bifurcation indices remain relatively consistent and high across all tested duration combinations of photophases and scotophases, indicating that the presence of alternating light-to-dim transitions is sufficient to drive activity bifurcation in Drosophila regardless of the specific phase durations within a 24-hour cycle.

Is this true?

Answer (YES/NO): NO